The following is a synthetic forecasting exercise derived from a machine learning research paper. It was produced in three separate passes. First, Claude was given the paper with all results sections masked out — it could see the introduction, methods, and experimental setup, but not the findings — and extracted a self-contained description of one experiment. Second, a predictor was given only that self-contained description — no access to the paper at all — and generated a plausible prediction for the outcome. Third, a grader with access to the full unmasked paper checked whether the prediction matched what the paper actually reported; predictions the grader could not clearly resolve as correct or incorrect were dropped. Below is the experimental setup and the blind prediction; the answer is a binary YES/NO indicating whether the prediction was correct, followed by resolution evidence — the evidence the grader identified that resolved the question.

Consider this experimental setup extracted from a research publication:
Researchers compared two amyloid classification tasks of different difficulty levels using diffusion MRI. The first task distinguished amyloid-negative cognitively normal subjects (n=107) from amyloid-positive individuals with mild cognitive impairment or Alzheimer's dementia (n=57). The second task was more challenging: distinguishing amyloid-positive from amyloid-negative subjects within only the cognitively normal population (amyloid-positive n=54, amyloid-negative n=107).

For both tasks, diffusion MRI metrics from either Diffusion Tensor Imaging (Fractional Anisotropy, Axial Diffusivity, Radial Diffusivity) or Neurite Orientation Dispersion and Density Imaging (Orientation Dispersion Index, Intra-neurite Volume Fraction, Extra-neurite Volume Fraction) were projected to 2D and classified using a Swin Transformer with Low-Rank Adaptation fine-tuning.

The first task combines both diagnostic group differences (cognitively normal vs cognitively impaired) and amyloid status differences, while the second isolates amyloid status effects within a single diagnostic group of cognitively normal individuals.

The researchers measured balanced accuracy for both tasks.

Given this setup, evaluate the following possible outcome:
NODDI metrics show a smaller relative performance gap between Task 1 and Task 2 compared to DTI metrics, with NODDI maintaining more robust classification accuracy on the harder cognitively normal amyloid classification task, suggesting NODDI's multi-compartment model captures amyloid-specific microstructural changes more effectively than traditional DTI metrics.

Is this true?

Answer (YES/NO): NO